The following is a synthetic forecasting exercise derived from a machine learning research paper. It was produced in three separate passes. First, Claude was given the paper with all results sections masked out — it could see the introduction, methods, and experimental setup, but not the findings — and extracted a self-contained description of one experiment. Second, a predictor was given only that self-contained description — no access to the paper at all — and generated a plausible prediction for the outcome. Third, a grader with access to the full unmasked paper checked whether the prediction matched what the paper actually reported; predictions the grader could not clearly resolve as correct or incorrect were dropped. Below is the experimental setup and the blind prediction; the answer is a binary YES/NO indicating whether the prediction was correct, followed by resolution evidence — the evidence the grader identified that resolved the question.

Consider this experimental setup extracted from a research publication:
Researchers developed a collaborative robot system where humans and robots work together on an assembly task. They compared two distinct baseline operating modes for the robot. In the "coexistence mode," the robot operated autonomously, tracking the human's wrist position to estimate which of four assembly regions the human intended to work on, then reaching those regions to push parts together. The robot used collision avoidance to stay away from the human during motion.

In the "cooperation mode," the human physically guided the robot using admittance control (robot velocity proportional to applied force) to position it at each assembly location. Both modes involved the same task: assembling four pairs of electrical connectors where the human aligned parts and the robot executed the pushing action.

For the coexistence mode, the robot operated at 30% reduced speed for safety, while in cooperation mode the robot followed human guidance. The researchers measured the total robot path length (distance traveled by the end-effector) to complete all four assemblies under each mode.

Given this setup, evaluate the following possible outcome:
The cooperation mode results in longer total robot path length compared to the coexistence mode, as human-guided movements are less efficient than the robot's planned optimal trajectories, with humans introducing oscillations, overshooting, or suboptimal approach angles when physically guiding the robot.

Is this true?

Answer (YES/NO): NO